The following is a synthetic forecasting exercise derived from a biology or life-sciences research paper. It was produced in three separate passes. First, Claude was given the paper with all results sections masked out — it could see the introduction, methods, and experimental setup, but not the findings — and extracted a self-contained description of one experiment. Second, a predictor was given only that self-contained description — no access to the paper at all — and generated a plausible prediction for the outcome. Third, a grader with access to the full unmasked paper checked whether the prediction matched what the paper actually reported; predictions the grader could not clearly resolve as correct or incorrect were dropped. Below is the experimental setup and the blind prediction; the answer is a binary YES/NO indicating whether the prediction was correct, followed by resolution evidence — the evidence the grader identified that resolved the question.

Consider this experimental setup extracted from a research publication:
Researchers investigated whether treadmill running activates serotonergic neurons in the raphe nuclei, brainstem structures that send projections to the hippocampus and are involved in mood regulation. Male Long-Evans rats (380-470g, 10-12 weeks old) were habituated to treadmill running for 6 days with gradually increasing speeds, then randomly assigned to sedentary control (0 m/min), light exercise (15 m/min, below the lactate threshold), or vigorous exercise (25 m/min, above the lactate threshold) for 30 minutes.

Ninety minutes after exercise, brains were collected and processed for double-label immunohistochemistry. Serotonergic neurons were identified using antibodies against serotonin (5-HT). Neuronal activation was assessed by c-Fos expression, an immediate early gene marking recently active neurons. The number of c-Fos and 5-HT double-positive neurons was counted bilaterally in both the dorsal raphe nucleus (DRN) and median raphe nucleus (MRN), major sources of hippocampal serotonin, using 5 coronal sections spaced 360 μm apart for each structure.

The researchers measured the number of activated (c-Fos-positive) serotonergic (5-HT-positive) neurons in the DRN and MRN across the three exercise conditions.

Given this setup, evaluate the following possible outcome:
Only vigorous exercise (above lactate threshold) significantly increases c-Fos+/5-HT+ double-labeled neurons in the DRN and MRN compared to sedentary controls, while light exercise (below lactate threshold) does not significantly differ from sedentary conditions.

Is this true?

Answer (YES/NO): NO